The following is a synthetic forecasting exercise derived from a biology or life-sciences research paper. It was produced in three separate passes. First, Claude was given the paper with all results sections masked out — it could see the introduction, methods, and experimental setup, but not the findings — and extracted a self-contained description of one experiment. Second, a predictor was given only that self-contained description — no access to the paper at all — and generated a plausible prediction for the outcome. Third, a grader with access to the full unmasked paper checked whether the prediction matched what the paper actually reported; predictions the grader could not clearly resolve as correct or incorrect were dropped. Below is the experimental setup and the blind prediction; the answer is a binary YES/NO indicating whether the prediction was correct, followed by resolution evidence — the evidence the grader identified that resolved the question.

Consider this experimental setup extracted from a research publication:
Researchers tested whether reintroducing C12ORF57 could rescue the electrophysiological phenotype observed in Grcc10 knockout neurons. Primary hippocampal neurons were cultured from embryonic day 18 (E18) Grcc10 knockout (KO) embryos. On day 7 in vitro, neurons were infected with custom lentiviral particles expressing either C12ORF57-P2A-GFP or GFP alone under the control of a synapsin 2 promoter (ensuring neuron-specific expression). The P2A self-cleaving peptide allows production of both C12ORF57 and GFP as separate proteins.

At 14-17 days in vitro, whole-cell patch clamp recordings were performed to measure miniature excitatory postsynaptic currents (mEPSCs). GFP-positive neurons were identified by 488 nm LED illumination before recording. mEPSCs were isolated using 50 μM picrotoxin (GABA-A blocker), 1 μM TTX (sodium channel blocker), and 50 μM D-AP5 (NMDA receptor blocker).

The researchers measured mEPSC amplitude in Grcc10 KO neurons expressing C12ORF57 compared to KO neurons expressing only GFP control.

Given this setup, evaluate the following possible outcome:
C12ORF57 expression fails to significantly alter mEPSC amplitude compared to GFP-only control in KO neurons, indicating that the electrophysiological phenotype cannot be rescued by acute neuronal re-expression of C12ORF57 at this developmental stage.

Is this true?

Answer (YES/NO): NO